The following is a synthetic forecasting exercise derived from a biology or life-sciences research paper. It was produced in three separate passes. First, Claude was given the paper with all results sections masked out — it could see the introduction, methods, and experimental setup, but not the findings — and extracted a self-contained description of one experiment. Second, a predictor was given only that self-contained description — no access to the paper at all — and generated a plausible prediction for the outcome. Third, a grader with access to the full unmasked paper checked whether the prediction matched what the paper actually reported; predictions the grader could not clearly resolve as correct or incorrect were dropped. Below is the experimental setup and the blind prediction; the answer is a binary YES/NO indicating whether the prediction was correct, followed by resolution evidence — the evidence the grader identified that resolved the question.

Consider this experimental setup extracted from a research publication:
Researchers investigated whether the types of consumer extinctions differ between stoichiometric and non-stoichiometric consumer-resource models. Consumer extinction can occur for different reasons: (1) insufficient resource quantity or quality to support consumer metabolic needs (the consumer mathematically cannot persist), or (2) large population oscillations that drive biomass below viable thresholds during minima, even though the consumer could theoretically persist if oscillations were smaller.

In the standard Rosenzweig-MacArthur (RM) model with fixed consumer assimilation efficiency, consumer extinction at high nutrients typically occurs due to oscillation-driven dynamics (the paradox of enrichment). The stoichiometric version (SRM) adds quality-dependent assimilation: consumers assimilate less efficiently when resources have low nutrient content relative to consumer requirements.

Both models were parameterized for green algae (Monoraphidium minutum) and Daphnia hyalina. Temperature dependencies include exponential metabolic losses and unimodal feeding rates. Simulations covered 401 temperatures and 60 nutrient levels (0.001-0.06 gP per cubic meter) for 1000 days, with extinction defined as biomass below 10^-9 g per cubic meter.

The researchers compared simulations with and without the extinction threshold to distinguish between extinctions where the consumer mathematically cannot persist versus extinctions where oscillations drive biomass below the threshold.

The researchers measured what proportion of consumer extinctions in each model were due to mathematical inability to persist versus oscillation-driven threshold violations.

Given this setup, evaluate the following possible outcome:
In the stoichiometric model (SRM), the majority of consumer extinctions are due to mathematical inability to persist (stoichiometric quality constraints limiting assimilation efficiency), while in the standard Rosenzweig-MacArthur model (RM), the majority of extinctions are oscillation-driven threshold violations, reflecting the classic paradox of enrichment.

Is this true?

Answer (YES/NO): YES